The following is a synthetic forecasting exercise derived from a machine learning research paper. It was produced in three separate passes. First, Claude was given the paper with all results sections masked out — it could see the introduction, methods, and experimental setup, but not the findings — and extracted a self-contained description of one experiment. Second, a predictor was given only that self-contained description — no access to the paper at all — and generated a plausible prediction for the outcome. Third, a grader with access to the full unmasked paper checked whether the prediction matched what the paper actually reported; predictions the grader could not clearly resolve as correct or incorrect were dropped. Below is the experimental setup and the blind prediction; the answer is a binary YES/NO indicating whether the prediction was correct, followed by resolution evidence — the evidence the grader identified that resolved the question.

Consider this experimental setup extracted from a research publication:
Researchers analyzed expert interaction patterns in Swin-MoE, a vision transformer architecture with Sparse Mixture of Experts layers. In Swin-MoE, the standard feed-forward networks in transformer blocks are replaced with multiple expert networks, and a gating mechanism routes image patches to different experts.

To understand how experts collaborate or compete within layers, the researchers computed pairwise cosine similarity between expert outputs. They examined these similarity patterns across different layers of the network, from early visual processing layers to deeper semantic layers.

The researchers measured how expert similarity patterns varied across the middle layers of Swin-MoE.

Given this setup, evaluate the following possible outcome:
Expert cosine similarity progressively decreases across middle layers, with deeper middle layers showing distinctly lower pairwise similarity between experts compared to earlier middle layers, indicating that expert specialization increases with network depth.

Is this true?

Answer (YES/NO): NO